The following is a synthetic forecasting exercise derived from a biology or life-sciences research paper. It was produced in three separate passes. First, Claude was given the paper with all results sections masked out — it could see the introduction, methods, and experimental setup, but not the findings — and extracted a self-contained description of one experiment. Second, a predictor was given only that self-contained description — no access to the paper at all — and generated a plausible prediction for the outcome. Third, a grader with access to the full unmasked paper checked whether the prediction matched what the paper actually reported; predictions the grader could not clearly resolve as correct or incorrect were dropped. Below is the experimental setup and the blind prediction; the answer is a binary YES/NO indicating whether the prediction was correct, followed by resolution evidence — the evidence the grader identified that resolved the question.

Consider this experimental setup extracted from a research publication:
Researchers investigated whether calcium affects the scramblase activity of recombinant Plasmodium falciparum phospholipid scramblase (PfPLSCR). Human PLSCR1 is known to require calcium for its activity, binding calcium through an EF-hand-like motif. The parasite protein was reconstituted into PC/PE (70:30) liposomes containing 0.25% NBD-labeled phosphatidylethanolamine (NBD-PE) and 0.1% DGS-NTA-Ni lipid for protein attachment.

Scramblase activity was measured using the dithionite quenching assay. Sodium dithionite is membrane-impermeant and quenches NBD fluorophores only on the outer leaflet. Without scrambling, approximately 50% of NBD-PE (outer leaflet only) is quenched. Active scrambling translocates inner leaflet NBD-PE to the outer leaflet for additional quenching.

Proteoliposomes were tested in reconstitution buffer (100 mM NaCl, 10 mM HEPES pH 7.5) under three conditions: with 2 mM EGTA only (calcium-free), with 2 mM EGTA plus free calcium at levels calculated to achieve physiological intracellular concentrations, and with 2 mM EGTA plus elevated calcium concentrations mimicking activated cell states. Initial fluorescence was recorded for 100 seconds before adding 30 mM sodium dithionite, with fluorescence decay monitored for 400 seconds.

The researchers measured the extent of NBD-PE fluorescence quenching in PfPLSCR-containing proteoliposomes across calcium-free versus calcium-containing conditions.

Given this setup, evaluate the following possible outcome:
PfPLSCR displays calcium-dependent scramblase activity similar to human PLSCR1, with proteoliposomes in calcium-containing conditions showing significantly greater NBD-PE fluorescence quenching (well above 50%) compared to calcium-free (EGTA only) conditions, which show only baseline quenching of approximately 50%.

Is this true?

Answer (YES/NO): YES